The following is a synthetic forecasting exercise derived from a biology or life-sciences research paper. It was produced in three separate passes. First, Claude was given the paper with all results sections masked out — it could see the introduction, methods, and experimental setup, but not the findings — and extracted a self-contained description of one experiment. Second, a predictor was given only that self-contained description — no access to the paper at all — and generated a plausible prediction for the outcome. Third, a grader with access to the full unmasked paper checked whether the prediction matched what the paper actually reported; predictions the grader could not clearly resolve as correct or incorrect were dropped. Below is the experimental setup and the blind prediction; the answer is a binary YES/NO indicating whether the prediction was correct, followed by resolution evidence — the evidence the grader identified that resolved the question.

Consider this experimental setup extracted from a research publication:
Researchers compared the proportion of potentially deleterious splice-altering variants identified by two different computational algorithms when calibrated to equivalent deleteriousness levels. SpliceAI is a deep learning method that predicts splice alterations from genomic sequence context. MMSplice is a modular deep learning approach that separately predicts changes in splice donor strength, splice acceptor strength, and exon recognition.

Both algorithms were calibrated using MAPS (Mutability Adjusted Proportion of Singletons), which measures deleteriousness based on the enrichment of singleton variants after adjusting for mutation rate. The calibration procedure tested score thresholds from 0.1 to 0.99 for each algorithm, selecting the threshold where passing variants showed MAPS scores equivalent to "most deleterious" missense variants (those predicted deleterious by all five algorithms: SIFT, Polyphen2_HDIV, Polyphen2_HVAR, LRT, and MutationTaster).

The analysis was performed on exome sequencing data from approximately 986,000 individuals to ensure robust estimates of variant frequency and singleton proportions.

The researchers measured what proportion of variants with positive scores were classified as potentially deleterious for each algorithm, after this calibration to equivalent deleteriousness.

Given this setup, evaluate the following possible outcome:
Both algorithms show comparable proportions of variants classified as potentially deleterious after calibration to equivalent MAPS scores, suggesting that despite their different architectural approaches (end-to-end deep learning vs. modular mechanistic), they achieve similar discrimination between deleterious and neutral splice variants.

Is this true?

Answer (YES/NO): NO